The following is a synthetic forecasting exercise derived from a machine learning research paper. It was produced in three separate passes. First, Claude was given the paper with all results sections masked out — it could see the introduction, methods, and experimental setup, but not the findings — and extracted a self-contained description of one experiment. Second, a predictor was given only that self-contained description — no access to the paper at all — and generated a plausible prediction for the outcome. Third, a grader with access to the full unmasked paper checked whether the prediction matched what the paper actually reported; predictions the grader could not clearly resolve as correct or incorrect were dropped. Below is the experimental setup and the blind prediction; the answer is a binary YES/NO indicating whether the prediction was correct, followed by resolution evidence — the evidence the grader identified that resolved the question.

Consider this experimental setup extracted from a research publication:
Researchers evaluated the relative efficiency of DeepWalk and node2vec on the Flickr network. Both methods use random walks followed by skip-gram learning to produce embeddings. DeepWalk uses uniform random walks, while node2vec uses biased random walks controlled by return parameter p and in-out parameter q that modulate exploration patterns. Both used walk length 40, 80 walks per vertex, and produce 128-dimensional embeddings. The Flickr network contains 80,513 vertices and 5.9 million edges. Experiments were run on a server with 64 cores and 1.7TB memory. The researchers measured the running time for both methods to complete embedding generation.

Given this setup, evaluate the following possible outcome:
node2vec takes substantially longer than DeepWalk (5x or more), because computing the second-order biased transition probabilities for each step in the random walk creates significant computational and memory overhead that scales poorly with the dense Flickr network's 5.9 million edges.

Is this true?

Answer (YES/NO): YES